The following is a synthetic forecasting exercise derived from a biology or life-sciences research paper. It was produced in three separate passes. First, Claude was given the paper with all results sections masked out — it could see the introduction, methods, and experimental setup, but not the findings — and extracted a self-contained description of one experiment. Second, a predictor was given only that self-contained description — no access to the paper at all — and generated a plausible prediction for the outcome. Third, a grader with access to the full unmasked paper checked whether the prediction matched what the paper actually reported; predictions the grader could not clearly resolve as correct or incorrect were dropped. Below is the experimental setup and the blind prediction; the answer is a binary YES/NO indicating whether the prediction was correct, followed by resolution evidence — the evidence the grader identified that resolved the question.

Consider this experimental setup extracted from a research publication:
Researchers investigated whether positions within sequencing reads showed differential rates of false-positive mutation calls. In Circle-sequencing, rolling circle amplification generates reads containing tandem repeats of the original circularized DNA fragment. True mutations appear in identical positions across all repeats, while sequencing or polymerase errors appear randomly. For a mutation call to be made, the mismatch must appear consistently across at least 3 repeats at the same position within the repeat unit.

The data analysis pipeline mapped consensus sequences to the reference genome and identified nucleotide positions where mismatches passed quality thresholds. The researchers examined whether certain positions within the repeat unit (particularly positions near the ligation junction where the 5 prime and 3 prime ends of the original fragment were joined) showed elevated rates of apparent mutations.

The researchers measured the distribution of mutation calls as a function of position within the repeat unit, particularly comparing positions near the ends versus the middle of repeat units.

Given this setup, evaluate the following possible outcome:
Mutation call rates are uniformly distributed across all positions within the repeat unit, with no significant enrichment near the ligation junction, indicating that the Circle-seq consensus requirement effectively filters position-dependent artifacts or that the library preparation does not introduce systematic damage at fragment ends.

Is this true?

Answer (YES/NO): NO